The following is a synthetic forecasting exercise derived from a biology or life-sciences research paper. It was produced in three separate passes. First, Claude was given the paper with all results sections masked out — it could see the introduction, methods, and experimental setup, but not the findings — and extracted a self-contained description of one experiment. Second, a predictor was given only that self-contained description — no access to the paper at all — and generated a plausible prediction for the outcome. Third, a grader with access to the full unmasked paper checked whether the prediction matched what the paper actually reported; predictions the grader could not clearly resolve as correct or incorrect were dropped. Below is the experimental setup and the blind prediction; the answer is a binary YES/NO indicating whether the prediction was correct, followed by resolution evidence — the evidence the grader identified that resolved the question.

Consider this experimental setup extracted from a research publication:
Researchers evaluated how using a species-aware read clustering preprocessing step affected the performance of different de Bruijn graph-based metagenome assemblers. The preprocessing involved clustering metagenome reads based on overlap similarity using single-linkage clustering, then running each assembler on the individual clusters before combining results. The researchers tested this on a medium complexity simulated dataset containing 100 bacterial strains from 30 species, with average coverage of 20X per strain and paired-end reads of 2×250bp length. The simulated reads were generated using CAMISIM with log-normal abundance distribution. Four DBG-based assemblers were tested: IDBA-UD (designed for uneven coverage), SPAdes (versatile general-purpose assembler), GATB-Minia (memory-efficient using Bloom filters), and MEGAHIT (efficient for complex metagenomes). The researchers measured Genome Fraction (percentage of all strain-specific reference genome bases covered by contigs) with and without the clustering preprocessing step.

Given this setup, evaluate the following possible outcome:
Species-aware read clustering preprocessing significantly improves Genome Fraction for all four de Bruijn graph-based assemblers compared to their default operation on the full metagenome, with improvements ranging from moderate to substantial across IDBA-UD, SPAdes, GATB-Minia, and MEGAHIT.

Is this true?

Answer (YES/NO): NO